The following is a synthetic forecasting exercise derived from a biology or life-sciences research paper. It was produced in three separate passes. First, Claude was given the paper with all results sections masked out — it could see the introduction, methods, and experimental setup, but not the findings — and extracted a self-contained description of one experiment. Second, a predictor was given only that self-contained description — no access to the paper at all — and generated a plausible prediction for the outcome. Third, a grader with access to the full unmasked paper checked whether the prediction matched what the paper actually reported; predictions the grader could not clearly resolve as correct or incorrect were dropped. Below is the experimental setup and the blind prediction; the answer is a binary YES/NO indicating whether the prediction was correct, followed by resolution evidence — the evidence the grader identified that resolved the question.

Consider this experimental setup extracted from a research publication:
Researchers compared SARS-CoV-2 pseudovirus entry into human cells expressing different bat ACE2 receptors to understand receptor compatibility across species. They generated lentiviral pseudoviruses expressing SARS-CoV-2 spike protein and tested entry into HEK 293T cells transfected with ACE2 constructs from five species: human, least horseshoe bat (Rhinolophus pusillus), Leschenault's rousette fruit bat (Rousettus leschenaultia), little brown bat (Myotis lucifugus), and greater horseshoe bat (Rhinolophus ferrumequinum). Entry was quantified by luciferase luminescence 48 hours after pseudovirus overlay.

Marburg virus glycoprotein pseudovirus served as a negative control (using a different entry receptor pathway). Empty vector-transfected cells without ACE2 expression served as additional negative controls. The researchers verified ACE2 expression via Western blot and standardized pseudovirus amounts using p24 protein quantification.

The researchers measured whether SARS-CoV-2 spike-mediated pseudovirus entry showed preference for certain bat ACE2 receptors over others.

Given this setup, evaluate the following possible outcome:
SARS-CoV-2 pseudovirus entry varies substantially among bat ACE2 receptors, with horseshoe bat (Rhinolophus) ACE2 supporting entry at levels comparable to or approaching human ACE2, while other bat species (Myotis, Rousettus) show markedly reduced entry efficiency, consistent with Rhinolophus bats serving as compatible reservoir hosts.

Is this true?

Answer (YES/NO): NO